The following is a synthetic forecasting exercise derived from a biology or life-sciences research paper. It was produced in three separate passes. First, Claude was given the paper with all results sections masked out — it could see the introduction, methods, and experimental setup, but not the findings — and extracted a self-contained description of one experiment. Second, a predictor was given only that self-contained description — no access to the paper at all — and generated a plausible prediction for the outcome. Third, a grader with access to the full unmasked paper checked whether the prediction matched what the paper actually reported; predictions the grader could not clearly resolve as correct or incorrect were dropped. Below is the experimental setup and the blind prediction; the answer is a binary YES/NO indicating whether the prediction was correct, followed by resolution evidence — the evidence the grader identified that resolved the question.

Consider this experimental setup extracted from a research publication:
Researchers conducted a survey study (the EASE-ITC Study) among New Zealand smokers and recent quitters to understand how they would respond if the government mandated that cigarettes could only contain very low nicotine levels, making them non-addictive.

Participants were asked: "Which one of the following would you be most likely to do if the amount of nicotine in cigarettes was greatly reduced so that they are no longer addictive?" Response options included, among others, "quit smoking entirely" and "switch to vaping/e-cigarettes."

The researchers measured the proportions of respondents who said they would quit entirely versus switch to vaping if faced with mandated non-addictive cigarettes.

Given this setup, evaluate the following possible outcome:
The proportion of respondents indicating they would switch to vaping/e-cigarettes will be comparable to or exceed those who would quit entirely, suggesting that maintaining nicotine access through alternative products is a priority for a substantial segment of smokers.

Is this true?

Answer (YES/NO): YES